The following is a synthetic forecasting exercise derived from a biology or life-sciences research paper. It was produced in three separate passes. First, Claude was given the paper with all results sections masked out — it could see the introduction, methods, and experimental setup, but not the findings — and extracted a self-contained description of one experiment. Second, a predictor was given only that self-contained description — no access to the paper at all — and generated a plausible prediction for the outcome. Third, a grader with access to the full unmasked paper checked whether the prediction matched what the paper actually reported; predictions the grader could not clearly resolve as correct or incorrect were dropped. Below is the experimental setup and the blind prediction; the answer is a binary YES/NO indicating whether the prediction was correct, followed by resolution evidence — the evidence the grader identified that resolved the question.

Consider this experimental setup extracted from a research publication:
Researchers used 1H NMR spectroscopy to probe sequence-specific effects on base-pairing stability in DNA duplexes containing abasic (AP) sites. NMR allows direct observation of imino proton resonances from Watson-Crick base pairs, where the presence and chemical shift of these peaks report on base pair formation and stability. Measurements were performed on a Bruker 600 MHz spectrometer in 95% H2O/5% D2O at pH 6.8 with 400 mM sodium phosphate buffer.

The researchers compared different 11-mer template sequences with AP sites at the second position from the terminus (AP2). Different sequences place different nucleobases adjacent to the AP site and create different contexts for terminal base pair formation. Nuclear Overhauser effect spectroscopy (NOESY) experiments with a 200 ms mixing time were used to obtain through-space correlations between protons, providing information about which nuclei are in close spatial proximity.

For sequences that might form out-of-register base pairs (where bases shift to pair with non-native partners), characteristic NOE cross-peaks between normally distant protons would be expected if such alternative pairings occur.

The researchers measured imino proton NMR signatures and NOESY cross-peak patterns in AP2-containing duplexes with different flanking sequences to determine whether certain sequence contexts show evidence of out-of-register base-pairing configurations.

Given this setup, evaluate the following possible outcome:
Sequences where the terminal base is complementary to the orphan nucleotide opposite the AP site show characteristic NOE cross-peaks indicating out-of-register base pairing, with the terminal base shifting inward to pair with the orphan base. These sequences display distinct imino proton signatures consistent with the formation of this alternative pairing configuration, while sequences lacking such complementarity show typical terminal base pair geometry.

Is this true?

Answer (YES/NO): NO